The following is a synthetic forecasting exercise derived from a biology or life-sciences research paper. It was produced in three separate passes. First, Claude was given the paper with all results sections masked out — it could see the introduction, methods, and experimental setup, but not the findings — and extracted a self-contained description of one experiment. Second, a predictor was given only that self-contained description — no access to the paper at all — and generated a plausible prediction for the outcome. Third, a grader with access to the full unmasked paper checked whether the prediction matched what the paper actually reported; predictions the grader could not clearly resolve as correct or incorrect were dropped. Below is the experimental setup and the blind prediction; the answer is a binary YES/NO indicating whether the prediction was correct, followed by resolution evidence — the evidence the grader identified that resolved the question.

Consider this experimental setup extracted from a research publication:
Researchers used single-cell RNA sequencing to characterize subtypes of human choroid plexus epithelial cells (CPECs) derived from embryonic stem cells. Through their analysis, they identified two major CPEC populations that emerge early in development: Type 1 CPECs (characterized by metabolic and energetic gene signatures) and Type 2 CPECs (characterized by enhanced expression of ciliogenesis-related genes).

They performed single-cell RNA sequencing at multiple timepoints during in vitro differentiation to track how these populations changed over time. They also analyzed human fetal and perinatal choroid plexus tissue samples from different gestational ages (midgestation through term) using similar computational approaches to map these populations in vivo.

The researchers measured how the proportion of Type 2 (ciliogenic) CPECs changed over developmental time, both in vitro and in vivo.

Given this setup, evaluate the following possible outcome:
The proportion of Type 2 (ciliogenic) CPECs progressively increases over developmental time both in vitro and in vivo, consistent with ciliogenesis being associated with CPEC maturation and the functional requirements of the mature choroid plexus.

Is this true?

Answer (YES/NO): NO